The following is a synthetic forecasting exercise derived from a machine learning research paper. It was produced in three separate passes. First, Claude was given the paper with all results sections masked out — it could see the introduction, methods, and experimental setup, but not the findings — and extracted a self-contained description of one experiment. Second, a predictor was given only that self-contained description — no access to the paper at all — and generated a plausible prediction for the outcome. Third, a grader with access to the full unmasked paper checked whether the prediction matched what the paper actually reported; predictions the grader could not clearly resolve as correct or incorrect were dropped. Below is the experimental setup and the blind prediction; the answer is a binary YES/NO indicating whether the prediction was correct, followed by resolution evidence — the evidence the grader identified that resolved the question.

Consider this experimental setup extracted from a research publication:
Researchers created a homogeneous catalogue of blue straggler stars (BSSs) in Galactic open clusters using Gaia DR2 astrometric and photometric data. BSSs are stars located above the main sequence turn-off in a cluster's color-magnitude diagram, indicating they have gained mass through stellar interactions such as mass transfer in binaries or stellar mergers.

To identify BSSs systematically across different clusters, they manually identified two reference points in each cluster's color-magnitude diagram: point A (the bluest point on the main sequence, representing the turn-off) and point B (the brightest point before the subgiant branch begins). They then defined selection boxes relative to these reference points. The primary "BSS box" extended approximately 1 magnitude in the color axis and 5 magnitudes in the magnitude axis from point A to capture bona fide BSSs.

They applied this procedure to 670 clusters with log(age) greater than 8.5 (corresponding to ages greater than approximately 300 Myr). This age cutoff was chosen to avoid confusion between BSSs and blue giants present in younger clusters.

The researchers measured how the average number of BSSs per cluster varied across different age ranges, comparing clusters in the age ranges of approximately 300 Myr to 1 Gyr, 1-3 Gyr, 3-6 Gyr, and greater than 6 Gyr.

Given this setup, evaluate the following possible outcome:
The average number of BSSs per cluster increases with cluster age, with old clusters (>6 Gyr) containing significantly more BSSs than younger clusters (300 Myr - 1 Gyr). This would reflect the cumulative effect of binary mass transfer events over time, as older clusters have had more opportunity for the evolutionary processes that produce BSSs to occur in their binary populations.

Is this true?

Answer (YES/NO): YES